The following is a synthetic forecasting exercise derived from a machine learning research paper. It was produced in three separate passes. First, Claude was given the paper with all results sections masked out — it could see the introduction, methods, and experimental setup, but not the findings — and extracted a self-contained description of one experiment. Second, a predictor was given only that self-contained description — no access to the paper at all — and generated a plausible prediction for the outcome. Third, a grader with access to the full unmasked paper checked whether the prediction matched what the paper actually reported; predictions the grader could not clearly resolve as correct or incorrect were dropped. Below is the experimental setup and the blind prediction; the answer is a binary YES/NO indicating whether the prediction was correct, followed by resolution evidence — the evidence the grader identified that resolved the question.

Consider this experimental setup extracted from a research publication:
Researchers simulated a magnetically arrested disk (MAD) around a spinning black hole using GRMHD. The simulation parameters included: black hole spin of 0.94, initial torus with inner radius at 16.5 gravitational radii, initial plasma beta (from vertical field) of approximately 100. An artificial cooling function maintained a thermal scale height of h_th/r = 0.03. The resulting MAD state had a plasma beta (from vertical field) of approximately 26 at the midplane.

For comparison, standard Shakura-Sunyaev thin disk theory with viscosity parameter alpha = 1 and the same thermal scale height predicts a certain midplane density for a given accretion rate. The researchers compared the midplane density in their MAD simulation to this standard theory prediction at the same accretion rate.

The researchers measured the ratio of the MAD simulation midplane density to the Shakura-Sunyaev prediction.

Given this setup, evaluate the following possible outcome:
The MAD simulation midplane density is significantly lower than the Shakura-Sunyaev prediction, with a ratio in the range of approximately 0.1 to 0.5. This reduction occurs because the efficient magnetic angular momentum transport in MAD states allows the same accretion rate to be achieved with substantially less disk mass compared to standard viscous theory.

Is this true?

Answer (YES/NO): NO